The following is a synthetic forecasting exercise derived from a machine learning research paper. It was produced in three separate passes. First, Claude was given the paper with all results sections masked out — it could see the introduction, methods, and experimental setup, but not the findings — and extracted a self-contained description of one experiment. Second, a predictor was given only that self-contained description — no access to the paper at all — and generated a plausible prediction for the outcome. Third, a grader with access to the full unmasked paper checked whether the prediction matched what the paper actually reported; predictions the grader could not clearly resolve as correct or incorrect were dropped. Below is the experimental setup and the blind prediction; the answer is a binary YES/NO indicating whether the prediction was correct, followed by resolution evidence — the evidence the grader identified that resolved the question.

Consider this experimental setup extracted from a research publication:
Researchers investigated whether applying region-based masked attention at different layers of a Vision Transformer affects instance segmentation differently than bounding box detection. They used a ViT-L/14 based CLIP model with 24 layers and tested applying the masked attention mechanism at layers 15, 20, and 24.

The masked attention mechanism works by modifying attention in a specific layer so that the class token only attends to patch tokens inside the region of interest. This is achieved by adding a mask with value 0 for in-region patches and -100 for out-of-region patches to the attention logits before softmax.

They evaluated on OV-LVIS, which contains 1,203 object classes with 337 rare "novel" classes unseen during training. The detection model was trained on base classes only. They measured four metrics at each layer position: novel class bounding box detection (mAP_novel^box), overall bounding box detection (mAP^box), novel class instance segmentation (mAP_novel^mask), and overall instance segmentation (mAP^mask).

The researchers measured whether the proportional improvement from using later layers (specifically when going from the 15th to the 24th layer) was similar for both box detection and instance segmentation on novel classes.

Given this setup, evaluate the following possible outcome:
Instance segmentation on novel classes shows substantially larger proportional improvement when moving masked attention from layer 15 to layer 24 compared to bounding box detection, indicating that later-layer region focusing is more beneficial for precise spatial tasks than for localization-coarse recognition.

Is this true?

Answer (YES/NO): NO